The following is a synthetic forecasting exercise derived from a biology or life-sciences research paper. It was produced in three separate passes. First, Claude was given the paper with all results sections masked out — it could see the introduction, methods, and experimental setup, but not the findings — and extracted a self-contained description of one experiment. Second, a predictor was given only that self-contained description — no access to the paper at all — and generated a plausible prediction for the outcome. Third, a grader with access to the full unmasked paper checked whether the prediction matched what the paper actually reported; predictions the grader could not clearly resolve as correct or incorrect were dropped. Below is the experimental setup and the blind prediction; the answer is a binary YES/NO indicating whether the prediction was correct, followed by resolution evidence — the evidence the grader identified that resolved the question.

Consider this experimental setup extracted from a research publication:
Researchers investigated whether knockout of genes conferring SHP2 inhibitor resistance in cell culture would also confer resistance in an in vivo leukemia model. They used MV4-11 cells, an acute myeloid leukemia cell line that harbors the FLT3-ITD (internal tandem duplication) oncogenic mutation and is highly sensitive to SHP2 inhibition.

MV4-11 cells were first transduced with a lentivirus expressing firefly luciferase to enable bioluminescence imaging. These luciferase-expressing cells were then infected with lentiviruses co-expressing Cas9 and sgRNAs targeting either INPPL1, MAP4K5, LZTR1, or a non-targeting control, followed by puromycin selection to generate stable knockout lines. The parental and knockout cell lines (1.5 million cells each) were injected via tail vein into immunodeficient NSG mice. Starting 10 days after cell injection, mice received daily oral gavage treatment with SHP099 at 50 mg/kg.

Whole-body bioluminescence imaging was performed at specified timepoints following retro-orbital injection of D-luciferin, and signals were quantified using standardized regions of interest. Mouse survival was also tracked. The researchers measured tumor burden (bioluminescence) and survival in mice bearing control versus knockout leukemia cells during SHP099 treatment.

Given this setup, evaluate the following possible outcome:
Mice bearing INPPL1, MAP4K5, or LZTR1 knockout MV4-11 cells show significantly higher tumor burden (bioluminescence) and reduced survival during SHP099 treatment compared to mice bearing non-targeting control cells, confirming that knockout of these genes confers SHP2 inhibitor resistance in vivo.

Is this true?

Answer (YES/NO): YES